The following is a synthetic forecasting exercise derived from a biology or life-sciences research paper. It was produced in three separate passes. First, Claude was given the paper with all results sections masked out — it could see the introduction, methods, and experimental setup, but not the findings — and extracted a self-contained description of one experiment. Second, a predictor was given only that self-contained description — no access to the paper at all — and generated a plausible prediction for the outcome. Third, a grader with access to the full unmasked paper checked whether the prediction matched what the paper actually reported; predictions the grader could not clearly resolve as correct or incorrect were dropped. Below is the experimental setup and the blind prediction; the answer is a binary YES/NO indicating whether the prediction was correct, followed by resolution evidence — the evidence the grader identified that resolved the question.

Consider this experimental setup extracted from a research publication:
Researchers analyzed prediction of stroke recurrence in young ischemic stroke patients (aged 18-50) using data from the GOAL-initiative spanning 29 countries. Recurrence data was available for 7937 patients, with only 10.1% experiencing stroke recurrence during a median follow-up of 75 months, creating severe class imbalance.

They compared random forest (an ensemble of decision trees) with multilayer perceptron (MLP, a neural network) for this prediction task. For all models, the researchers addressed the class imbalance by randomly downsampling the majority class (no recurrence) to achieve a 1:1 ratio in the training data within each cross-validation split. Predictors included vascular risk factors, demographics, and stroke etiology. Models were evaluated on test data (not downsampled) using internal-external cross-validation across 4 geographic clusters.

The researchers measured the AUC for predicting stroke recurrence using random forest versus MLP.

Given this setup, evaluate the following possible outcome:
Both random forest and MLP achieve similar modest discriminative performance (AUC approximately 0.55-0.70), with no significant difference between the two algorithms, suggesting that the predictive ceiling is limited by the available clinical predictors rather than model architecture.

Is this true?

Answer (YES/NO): NO